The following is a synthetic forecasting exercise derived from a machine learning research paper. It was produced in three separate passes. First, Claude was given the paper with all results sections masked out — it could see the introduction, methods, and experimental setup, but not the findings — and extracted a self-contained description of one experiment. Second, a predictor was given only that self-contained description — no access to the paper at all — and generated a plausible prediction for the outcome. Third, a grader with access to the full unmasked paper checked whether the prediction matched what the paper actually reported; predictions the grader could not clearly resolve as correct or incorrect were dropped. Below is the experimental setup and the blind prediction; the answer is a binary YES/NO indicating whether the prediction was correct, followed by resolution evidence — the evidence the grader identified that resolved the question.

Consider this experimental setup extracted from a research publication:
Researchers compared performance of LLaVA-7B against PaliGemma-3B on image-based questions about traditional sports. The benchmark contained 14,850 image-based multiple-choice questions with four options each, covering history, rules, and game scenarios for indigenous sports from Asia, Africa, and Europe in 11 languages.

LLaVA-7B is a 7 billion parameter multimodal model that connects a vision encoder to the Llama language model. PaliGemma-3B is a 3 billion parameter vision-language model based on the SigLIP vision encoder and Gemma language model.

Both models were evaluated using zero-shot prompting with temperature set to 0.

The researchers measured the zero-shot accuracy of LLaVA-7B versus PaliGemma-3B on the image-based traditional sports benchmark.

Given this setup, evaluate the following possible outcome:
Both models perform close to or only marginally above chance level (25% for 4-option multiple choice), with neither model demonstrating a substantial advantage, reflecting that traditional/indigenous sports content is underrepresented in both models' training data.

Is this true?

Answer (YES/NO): YES